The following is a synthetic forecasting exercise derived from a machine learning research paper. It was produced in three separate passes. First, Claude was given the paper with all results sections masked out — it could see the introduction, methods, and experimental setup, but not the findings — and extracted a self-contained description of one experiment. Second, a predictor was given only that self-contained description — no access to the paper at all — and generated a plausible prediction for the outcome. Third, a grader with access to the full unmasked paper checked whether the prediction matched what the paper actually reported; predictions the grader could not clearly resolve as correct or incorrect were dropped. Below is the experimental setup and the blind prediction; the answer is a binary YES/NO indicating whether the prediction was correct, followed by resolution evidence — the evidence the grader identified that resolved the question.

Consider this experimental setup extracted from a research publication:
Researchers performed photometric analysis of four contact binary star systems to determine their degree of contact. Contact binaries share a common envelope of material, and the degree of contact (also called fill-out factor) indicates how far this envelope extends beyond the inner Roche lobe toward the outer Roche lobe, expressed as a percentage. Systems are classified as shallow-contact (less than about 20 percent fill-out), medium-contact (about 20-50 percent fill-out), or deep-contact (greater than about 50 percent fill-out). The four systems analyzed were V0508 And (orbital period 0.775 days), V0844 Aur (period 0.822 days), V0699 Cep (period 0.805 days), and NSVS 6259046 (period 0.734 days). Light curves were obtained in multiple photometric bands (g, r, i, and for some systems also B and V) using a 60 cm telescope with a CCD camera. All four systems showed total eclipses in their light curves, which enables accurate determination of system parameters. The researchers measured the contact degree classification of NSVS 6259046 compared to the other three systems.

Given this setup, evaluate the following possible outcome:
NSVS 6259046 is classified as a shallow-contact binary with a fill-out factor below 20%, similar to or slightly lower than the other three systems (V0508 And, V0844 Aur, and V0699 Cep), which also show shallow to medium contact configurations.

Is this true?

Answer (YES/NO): NO